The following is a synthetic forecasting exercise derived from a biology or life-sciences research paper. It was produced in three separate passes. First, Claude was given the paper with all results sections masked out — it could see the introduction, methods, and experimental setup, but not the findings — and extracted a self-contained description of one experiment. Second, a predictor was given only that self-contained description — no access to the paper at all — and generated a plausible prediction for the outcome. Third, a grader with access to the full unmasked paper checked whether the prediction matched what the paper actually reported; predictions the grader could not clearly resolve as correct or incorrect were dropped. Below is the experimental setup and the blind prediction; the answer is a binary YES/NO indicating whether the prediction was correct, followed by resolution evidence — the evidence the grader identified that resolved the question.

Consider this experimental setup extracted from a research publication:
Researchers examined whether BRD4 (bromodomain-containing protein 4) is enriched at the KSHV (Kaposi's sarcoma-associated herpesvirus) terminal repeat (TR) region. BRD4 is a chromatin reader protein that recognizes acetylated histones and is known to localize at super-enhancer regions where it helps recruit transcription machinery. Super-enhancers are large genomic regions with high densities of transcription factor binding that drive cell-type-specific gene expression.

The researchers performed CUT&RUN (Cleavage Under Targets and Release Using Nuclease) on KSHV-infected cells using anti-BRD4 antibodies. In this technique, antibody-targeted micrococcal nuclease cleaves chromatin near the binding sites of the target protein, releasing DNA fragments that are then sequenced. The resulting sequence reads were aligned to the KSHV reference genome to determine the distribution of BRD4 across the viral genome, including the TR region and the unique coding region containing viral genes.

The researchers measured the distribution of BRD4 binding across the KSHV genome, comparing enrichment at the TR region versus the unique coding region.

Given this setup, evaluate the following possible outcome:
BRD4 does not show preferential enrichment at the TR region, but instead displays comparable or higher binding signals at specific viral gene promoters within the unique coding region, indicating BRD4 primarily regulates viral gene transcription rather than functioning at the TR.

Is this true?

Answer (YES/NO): NO